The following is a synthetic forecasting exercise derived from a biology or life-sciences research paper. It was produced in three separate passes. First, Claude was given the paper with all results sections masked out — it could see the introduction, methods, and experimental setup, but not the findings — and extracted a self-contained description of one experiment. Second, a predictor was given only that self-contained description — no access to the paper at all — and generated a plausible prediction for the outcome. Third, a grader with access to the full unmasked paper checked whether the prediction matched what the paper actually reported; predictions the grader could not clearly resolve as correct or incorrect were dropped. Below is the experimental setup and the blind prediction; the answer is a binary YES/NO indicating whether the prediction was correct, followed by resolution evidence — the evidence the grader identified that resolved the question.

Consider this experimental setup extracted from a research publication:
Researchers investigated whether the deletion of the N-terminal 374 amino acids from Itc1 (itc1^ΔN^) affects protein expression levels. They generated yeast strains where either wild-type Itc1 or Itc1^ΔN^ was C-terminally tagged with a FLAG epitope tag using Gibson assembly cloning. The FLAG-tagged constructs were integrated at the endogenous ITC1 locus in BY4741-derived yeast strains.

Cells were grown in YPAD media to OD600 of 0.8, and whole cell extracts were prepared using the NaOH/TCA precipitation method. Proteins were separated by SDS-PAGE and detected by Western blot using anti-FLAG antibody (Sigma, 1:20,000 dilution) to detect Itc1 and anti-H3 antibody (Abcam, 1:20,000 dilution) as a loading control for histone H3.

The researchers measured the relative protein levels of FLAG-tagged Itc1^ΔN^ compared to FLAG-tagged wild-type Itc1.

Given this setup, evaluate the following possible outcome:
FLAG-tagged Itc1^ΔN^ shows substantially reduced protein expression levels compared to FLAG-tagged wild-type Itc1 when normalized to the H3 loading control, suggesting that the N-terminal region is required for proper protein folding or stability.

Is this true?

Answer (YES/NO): NO